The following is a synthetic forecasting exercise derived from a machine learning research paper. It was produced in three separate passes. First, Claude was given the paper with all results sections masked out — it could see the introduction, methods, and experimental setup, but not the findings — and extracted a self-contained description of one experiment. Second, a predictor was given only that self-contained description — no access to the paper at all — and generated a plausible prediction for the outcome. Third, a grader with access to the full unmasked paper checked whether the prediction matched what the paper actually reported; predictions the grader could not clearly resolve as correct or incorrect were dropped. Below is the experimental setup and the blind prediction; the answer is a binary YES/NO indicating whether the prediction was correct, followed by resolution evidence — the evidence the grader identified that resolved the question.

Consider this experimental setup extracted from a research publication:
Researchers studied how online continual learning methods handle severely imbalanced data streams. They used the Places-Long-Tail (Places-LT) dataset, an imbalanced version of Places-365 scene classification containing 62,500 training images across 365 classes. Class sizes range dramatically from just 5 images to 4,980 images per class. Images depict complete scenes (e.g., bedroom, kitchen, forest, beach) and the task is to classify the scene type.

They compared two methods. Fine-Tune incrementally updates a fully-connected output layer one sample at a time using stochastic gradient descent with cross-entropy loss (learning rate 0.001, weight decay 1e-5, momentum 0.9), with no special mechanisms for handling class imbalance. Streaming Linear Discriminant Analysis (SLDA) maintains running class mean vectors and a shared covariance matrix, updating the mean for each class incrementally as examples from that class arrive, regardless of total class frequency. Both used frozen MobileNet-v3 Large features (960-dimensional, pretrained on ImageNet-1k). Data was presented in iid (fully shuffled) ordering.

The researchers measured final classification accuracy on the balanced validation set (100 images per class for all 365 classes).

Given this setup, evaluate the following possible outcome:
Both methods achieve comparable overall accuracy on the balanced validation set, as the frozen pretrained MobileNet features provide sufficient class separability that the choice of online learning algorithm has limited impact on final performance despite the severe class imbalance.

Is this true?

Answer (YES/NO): NO